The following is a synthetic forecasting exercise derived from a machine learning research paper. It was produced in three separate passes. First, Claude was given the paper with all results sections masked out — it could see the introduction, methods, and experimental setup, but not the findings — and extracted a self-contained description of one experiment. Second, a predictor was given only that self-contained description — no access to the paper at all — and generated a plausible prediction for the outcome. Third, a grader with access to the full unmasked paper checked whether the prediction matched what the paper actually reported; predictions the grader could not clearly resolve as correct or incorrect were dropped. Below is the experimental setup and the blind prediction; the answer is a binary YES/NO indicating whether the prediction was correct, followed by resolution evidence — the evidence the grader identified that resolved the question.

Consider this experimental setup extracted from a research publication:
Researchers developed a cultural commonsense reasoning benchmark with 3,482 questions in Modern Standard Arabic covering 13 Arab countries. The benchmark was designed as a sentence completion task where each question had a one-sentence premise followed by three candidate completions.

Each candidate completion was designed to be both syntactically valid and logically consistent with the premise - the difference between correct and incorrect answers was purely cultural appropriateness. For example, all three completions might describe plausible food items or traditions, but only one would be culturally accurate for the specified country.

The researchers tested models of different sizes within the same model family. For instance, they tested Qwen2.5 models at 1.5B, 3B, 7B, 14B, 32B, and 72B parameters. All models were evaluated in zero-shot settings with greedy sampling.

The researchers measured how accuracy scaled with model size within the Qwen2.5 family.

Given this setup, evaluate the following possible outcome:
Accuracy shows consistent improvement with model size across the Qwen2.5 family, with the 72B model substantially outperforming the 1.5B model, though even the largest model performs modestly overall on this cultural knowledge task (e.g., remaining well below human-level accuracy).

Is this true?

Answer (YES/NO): NO